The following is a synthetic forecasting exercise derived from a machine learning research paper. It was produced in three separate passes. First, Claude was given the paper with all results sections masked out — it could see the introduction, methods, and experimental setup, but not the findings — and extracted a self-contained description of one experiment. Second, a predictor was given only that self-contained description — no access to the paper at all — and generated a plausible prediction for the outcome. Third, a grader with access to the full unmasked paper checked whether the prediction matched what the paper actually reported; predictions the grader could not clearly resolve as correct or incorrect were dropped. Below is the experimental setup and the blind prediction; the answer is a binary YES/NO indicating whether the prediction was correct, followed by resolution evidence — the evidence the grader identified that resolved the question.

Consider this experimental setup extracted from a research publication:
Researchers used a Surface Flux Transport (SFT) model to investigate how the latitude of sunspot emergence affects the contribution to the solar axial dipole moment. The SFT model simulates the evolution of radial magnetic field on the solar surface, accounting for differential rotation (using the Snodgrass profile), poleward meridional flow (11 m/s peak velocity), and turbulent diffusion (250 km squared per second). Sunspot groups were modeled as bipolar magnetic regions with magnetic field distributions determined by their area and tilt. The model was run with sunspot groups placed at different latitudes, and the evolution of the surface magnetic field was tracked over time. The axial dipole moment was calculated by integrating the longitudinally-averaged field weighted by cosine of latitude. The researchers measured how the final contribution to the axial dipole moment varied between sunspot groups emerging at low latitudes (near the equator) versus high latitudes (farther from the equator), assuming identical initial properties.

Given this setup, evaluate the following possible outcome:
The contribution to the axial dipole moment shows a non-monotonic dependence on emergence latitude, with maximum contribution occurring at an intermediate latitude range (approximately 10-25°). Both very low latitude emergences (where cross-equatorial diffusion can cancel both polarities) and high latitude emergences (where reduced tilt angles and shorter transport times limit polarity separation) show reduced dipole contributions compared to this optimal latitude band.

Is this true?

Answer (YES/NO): NO